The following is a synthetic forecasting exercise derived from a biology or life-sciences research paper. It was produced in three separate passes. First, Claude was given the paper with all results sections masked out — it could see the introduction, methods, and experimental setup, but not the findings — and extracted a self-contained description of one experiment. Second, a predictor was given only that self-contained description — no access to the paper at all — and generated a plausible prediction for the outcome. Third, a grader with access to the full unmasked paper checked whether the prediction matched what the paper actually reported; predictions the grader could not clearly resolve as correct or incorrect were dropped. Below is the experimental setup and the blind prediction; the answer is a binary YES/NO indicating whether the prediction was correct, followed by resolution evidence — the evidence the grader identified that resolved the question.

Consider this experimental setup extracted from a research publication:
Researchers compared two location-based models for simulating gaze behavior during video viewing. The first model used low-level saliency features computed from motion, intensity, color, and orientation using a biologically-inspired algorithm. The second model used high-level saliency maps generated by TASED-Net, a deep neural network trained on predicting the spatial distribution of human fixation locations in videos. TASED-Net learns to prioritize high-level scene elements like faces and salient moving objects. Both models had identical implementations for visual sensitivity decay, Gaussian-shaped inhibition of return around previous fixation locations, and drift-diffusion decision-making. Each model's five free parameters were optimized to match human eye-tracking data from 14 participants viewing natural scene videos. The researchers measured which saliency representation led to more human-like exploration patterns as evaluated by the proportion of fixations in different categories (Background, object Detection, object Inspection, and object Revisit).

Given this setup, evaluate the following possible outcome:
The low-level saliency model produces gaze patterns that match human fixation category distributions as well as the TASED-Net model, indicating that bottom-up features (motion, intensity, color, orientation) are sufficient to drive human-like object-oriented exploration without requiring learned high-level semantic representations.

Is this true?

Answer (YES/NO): NO